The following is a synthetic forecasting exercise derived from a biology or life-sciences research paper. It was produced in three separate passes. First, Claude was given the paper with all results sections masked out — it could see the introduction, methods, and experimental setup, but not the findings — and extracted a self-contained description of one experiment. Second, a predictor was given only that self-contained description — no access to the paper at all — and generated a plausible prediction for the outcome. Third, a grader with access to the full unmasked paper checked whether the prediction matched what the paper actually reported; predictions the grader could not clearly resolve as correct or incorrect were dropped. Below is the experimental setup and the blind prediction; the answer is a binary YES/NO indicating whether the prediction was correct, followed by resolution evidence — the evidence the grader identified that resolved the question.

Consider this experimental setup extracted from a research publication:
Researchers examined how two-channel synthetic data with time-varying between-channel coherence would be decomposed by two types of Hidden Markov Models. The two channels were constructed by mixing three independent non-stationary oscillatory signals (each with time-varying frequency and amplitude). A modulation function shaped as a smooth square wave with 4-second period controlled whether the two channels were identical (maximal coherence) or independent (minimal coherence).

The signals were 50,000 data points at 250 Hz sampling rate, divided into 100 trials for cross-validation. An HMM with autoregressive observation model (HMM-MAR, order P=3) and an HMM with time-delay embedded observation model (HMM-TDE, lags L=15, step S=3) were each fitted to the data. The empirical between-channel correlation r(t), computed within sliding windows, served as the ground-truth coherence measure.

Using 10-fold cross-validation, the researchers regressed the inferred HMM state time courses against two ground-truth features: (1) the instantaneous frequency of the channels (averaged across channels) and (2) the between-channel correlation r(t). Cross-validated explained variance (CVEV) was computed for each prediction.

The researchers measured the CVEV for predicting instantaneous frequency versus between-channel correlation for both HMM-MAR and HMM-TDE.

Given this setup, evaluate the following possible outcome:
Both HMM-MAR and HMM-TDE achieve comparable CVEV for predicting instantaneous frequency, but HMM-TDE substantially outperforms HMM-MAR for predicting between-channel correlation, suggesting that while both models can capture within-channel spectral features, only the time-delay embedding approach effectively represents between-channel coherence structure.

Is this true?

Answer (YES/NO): NO